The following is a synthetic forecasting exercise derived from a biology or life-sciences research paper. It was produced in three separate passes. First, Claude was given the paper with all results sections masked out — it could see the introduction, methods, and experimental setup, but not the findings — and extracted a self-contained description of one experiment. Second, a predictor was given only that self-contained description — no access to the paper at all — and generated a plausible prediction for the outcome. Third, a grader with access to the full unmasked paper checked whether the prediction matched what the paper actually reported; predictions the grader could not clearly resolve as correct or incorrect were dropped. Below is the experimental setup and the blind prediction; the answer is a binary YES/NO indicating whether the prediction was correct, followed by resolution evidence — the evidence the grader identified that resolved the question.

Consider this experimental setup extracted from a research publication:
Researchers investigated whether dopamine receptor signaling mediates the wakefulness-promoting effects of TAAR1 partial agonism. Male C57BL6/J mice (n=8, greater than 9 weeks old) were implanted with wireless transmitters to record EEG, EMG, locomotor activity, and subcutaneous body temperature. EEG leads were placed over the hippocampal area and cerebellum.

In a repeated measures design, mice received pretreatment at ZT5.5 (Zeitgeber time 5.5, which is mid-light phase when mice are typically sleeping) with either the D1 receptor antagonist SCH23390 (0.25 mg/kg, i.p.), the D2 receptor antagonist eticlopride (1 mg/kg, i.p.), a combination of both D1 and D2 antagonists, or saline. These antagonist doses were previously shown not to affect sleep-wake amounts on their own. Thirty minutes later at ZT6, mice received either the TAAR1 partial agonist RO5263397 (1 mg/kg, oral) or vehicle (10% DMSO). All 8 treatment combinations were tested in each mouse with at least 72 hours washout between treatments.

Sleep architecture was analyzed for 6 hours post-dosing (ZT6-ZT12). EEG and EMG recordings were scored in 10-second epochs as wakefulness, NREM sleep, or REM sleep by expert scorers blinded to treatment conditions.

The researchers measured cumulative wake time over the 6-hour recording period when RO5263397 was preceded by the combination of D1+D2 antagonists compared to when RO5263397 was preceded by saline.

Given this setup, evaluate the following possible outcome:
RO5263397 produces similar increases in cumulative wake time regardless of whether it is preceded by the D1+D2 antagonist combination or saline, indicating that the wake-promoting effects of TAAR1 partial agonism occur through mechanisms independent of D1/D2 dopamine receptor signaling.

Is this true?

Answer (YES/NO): NO